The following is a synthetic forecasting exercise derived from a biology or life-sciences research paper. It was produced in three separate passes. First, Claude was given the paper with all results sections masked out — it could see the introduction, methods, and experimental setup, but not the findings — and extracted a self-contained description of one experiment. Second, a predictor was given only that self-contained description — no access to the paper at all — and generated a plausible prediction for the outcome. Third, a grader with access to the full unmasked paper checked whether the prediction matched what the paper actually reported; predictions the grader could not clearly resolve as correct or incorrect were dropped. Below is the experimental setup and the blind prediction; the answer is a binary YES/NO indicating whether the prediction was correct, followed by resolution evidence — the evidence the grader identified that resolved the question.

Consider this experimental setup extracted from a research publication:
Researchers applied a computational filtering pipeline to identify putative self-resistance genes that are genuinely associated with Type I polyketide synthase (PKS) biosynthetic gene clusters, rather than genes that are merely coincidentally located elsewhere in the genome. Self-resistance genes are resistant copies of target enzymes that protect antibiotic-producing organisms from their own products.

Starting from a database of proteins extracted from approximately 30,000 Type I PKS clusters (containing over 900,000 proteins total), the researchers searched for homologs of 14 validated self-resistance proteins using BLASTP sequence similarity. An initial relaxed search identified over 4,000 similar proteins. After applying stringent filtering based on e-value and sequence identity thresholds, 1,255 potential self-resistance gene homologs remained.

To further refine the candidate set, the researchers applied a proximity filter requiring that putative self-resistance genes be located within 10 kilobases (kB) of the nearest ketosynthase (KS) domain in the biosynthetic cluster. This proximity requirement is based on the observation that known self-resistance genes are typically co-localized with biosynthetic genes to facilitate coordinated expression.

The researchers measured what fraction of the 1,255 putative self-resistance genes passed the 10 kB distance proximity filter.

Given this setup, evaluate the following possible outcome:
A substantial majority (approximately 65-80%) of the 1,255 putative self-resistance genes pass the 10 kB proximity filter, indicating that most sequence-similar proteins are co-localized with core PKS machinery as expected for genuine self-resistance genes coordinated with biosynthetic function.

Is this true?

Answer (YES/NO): NO